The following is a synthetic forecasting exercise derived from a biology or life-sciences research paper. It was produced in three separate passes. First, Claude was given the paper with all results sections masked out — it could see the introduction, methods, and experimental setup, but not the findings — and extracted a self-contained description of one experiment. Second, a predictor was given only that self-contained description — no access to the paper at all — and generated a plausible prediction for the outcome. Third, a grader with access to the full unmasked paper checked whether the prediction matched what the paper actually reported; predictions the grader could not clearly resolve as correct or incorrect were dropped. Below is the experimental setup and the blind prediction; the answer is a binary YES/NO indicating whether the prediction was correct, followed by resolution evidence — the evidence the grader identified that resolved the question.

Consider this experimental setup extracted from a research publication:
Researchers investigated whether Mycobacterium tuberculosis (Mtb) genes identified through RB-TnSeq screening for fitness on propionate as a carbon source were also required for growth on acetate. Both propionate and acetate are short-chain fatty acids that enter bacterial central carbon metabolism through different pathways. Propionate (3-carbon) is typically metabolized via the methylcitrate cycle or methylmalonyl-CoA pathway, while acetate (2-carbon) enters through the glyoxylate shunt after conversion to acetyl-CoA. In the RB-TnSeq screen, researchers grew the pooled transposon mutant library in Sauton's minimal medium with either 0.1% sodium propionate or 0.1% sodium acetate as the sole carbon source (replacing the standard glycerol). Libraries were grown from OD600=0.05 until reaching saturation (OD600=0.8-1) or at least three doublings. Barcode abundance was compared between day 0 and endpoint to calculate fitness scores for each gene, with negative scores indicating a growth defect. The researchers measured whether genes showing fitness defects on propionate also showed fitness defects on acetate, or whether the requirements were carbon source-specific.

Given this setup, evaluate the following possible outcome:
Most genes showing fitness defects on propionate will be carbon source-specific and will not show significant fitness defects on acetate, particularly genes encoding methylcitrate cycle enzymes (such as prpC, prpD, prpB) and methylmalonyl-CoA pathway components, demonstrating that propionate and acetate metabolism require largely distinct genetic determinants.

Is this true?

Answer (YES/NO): YES